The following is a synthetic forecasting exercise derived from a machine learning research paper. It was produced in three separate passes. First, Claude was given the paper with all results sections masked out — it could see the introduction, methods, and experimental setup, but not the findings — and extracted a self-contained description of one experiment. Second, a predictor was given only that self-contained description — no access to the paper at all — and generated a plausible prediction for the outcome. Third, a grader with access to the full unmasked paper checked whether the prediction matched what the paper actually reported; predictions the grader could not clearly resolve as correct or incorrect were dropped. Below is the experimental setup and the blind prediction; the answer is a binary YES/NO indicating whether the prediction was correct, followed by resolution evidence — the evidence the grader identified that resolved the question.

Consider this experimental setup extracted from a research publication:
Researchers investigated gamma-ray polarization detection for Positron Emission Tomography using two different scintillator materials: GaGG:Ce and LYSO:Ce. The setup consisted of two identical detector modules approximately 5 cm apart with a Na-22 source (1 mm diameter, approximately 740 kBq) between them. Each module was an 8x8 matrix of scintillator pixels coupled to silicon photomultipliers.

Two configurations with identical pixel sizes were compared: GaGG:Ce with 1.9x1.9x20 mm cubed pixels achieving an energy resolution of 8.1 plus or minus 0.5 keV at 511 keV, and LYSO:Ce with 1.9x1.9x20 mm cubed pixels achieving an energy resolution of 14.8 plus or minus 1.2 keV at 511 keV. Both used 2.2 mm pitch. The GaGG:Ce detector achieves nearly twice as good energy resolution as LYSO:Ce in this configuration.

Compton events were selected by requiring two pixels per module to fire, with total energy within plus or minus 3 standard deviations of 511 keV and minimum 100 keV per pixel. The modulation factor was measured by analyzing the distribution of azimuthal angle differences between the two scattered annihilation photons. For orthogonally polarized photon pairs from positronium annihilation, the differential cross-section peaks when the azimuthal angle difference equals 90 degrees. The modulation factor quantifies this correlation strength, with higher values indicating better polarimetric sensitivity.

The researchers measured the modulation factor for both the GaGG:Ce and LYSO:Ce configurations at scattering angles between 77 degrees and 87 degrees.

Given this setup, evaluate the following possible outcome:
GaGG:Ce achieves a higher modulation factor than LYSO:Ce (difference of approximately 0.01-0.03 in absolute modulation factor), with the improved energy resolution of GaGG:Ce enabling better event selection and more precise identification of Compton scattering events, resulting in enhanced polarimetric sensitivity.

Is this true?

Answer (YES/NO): NO